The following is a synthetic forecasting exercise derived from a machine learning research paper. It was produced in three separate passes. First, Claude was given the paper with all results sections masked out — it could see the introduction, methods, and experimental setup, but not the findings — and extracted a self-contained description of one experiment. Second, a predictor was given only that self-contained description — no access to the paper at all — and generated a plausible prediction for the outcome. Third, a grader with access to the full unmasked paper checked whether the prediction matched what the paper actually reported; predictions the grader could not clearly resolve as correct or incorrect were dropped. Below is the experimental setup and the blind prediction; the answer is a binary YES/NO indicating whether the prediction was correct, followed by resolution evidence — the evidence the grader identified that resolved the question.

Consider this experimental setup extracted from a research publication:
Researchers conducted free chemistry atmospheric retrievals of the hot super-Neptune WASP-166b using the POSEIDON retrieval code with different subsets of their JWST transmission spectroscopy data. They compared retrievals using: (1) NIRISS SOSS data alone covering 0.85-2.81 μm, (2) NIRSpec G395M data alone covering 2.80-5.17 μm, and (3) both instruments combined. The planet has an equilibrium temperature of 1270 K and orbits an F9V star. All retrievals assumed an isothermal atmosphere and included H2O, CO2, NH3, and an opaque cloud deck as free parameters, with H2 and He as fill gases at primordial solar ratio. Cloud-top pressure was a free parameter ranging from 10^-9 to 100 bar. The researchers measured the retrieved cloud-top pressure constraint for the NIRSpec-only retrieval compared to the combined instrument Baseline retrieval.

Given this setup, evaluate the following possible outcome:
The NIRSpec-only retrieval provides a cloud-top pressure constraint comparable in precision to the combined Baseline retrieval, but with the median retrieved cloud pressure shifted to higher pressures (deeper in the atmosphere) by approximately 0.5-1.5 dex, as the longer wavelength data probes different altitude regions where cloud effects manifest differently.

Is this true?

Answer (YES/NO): NO